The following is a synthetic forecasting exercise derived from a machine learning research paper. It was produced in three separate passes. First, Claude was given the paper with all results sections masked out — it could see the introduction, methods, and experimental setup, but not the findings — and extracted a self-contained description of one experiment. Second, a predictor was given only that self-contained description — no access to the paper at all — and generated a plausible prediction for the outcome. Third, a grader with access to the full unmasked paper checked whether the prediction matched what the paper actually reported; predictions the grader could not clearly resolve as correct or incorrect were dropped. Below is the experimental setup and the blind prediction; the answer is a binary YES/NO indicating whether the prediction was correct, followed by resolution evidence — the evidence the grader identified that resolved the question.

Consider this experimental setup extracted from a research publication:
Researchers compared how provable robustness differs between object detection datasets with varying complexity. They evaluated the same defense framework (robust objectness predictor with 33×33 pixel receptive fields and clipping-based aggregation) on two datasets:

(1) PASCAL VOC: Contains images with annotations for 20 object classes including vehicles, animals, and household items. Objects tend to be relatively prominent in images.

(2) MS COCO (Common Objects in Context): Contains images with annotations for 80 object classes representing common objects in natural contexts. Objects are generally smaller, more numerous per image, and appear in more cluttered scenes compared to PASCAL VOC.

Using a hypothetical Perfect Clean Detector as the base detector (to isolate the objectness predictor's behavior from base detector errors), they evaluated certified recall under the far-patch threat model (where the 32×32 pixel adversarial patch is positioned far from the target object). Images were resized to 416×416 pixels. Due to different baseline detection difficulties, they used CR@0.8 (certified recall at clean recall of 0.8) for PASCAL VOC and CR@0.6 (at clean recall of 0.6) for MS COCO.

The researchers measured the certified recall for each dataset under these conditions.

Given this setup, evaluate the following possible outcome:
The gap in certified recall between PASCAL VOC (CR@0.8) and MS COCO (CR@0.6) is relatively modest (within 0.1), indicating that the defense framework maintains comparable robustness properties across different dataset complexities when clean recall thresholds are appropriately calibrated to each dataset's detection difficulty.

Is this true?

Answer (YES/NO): NO